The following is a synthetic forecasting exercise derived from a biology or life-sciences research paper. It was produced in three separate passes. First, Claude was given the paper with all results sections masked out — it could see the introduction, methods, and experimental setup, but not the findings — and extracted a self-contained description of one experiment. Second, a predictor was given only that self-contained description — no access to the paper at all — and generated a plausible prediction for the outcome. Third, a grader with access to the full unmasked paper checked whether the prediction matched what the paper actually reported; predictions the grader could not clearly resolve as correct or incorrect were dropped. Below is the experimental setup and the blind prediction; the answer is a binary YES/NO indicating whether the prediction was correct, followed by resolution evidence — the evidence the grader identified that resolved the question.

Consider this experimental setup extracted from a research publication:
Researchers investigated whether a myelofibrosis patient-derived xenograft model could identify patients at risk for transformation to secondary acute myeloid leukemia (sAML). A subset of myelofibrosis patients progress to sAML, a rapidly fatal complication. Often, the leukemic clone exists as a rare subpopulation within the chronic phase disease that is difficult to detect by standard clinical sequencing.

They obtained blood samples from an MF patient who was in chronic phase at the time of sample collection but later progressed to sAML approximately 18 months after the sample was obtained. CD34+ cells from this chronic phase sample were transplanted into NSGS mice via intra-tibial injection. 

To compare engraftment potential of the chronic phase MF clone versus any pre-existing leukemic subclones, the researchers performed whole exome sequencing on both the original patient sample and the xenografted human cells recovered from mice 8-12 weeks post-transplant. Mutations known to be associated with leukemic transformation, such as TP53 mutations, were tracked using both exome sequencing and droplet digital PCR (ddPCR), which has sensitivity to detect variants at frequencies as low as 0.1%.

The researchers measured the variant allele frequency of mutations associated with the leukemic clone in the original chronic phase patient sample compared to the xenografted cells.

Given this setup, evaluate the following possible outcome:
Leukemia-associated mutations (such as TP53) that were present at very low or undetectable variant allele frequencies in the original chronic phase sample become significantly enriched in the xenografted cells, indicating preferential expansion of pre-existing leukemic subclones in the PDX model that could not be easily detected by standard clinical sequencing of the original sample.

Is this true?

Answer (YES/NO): YES